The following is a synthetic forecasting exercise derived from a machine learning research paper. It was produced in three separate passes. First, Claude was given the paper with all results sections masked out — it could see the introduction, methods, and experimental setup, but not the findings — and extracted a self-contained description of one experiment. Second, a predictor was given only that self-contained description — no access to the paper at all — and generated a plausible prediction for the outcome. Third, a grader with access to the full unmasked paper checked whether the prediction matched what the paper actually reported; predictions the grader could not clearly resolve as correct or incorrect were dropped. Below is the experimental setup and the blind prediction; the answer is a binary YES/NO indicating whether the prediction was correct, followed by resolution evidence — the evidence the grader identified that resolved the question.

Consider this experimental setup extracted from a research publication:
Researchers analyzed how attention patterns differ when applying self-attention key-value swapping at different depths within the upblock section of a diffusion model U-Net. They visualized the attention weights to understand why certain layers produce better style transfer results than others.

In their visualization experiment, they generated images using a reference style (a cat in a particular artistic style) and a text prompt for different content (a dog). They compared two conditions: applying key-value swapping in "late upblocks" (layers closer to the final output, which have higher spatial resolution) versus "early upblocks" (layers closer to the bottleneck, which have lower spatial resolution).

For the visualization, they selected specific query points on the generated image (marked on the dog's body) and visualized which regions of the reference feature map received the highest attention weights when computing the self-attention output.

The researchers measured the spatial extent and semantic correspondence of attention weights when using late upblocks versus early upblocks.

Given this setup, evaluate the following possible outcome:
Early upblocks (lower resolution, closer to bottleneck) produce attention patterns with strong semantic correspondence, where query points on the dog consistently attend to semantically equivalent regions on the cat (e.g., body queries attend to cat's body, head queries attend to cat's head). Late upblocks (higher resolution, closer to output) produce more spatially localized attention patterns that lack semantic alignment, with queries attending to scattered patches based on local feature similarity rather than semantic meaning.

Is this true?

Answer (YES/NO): NO